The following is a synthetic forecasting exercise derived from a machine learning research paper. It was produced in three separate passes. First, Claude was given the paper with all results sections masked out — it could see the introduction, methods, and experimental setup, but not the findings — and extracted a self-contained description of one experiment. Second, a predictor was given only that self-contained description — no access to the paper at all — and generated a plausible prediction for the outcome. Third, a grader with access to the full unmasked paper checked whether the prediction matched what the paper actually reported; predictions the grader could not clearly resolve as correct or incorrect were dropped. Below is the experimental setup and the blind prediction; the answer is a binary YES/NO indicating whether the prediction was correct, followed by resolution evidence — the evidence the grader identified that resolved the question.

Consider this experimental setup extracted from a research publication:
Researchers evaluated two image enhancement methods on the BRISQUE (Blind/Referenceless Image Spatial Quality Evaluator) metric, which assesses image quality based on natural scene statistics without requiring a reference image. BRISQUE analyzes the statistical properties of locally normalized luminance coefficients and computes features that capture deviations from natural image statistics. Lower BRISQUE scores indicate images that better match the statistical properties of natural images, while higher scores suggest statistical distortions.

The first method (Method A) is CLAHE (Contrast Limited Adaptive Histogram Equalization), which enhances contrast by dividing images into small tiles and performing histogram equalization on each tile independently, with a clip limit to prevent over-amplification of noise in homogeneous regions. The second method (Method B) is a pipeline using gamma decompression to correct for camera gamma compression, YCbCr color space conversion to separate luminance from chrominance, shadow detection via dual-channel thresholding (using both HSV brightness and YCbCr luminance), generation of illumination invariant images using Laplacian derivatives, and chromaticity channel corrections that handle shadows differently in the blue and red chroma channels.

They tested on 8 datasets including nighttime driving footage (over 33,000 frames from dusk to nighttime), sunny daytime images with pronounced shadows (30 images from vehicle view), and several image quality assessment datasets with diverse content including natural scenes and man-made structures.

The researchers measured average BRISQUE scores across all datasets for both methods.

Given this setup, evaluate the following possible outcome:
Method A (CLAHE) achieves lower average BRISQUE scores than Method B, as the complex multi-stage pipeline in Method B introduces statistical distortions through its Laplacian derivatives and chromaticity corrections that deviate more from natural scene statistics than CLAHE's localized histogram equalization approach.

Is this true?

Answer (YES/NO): YES